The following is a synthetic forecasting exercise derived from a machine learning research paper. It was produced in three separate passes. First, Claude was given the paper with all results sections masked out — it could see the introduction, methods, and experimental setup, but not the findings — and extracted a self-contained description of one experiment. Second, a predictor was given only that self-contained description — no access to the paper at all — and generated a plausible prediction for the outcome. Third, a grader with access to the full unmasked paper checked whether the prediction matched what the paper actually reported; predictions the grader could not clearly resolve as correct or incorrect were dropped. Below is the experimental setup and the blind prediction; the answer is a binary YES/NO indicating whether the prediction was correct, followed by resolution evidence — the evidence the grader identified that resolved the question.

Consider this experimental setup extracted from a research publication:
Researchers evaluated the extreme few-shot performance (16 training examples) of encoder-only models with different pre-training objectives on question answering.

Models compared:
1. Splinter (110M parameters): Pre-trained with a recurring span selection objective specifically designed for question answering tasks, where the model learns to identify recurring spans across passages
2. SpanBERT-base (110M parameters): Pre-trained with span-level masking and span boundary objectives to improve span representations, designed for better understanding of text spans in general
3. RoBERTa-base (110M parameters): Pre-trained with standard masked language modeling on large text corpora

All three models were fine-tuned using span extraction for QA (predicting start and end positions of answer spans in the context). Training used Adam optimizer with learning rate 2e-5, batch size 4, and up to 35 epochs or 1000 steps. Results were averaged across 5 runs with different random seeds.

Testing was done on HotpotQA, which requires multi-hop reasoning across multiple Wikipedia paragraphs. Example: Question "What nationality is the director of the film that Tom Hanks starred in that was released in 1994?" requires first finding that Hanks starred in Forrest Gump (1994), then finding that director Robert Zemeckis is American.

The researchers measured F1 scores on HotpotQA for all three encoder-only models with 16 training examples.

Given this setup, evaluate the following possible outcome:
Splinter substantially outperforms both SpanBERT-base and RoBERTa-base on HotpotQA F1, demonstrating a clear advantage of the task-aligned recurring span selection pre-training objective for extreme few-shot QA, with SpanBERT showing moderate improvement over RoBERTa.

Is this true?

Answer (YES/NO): NO